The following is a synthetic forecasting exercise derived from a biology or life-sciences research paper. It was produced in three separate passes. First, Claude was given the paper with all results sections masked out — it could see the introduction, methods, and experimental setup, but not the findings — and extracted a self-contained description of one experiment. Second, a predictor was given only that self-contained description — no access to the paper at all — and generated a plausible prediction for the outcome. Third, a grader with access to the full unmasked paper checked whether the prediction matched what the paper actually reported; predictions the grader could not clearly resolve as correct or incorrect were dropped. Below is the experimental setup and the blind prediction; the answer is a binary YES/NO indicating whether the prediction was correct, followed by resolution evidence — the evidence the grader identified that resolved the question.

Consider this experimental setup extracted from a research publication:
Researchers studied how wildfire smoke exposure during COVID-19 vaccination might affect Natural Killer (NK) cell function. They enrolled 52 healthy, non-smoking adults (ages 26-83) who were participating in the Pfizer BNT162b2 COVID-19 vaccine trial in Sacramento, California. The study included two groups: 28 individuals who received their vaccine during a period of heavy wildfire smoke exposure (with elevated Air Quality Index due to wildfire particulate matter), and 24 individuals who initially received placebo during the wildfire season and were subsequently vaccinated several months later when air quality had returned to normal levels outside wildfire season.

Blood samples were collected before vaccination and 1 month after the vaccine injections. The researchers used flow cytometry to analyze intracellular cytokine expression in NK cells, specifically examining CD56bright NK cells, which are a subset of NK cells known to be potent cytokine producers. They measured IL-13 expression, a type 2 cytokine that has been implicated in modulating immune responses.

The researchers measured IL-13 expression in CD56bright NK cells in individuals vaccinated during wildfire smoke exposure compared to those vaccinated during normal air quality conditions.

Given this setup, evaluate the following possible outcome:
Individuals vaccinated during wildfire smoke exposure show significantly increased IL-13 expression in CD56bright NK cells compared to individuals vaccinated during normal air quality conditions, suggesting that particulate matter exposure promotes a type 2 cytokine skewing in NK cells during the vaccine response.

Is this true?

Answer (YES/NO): YES